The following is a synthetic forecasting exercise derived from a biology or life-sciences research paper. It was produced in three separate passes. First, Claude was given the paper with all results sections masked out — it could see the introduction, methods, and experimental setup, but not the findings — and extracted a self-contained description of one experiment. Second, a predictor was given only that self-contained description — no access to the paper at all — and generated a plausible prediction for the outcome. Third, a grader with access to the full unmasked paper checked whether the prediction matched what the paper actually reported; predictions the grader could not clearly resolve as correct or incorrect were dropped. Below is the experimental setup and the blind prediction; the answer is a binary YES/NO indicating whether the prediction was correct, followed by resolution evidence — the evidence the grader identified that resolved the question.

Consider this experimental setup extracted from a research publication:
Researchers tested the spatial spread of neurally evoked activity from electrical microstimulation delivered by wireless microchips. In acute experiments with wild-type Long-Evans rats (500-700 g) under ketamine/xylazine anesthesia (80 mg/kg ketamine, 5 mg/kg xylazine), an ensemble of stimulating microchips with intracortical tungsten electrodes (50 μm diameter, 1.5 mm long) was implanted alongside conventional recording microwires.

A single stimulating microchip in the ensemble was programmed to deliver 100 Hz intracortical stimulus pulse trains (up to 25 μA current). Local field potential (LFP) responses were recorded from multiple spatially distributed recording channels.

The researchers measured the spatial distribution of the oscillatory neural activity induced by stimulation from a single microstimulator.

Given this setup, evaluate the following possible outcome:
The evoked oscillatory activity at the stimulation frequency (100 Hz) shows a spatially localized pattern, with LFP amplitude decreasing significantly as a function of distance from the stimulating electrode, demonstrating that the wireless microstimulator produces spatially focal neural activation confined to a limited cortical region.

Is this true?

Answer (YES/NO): NO